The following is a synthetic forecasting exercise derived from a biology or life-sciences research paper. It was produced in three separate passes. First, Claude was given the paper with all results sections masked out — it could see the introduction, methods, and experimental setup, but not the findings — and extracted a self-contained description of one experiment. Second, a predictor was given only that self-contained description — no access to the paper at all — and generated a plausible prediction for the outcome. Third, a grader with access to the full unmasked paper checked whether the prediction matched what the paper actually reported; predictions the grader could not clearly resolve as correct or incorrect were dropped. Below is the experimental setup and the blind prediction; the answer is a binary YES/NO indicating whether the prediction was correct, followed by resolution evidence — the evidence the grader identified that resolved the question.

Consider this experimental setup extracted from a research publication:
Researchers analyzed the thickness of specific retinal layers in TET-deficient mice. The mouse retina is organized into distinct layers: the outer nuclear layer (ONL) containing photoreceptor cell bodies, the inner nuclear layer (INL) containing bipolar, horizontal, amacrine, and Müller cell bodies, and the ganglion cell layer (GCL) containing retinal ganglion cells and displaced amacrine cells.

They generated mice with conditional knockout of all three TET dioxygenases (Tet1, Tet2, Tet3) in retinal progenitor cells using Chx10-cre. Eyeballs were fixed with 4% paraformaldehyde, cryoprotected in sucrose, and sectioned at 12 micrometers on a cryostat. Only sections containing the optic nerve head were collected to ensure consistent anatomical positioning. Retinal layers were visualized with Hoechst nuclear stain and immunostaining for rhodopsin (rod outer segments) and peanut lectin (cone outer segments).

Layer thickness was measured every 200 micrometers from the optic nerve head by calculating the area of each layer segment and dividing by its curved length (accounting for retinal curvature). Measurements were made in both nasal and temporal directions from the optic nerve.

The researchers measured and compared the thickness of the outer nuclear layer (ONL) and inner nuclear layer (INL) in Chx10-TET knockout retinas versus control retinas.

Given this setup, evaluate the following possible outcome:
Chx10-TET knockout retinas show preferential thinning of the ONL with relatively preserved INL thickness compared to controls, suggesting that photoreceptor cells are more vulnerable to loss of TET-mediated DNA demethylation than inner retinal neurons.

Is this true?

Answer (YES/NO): YES